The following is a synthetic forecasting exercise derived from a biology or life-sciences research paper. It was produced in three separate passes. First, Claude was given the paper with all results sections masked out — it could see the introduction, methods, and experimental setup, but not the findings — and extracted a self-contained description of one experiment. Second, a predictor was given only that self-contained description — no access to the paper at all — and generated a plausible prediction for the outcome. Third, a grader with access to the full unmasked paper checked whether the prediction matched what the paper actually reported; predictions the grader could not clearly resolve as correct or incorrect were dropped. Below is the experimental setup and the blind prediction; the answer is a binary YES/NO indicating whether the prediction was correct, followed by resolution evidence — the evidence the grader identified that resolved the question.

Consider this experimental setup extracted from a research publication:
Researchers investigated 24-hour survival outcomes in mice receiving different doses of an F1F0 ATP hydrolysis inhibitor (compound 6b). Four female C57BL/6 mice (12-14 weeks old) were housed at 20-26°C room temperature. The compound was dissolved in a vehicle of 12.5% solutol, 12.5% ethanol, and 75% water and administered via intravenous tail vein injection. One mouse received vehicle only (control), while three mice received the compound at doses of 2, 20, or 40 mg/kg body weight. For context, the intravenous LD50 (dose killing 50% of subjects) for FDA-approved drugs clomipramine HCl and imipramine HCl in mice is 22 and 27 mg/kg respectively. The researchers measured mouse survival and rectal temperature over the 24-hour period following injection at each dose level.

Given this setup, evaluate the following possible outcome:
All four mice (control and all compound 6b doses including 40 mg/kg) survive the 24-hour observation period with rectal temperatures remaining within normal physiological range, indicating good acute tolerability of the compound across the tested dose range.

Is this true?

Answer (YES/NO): NO